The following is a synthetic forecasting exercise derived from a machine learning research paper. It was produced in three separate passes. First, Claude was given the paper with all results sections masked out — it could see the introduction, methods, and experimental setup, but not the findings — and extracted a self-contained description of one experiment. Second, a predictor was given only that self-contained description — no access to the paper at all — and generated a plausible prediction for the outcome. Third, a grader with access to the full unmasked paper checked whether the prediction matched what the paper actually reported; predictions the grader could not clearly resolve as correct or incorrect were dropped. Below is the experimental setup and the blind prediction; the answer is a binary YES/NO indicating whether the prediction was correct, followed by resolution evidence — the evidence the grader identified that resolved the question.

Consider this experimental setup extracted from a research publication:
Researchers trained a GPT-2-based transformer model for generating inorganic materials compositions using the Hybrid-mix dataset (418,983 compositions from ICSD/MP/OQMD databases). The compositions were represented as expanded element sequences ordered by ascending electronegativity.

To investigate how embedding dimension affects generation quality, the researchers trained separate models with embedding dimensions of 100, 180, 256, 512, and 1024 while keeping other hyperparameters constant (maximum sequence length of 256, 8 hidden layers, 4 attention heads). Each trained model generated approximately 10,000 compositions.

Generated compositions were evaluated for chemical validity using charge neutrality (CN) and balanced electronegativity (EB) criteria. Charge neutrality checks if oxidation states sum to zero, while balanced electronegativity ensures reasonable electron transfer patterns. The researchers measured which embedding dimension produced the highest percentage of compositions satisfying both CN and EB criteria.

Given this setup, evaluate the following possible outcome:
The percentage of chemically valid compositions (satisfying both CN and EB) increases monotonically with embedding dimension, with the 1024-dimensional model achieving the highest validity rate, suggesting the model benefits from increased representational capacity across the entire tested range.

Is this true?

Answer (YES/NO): NO